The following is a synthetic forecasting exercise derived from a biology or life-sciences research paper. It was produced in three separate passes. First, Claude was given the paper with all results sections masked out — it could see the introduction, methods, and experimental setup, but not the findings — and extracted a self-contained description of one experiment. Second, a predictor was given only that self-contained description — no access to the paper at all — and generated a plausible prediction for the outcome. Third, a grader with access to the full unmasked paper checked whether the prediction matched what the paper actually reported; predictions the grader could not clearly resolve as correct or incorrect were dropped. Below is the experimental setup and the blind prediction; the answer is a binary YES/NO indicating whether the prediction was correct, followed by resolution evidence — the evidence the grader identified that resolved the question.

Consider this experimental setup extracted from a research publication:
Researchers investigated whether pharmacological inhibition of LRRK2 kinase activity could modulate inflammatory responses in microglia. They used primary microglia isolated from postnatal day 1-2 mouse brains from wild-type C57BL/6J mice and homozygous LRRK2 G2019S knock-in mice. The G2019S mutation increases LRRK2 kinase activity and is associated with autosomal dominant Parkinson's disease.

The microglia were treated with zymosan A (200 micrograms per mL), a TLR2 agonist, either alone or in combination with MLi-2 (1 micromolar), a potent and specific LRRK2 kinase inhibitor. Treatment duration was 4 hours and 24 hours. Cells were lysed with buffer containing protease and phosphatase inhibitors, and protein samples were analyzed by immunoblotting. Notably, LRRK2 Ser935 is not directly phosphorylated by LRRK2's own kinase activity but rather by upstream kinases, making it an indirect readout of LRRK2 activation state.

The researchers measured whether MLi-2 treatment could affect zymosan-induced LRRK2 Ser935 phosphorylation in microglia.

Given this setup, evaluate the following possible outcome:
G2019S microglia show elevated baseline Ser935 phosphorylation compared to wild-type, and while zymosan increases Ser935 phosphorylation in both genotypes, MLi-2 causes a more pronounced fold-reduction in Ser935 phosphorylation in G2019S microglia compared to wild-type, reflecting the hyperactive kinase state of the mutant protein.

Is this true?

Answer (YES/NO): NO